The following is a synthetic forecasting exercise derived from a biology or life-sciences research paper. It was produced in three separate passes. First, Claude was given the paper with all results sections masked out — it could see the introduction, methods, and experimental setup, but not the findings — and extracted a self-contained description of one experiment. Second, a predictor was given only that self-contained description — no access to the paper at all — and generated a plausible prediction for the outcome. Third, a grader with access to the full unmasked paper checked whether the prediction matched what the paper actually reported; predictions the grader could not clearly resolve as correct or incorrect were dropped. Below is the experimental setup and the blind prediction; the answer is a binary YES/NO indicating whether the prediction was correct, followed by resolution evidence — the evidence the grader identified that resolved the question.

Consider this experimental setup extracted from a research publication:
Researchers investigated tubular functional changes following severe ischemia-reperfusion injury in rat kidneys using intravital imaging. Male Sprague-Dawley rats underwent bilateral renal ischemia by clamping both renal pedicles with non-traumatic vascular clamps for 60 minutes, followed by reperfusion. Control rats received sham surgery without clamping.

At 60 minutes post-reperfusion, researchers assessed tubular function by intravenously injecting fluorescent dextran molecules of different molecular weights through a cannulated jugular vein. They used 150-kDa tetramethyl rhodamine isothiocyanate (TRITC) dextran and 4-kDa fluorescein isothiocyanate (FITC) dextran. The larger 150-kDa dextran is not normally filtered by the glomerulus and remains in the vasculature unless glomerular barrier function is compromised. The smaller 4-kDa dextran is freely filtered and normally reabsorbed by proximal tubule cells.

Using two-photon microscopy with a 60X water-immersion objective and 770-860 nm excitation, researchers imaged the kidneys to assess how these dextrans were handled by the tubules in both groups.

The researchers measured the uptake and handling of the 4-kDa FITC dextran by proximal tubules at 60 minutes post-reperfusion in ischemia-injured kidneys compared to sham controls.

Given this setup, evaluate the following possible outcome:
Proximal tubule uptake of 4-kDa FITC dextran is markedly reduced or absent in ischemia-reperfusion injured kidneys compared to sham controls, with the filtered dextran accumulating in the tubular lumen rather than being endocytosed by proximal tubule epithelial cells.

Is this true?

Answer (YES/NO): YES